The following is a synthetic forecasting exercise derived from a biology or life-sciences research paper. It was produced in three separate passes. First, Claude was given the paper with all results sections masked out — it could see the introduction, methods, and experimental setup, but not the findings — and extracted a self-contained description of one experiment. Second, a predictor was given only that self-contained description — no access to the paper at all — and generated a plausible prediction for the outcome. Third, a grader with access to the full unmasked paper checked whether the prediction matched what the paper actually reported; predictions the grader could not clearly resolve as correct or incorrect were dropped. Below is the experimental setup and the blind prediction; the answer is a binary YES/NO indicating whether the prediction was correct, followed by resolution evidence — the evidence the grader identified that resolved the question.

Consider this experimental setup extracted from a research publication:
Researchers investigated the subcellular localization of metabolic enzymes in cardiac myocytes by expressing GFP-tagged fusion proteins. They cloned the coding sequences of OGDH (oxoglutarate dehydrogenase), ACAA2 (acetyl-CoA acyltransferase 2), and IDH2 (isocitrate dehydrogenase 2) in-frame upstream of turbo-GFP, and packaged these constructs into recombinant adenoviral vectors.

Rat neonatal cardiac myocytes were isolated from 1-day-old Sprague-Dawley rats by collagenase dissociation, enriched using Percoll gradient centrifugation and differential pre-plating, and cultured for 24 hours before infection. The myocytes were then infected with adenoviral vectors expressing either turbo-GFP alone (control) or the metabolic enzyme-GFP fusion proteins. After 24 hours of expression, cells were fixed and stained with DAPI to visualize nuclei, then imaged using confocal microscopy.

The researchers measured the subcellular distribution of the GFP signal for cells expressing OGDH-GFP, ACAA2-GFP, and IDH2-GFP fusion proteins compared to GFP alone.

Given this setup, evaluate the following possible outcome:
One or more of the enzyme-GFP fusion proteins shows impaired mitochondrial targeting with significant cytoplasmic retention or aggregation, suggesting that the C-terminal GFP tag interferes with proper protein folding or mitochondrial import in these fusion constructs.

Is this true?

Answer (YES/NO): NO